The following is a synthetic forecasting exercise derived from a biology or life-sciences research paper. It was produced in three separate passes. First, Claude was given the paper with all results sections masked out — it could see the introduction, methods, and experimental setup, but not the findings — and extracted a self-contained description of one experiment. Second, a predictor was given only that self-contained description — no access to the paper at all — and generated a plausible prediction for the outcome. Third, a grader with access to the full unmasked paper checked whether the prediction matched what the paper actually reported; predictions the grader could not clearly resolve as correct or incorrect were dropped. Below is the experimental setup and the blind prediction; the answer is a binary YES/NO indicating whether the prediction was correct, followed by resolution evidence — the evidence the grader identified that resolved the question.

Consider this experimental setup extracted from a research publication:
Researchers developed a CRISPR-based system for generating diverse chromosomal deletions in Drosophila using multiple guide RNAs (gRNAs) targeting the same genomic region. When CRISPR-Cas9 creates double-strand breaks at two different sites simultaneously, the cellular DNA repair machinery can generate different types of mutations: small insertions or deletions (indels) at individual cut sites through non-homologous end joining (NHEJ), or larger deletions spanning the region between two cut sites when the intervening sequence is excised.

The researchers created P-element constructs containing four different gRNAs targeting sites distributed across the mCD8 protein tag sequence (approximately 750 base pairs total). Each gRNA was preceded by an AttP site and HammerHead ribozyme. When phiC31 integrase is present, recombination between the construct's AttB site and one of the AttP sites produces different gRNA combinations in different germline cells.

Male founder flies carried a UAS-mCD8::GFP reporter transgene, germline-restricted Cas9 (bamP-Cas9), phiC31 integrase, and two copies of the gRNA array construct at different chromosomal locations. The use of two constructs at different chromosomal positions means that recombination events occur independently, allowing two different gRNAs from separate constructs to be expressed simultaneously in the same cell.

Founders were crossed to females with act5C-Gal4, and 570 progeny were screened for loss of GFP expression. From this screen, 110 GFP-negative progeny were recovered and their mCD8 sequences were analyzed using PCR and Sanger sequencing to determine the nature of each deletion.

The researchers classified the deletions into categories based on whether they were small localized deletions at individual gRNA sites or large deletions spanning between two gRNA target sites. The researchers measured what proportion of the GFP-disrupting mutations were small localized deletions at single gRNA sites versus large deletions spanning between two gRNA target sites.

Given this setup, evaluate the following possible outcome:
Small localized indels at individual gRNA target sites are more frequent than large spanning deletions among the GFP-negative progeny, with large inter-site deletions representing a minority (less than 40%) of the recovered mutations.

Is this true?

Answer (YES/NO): YES